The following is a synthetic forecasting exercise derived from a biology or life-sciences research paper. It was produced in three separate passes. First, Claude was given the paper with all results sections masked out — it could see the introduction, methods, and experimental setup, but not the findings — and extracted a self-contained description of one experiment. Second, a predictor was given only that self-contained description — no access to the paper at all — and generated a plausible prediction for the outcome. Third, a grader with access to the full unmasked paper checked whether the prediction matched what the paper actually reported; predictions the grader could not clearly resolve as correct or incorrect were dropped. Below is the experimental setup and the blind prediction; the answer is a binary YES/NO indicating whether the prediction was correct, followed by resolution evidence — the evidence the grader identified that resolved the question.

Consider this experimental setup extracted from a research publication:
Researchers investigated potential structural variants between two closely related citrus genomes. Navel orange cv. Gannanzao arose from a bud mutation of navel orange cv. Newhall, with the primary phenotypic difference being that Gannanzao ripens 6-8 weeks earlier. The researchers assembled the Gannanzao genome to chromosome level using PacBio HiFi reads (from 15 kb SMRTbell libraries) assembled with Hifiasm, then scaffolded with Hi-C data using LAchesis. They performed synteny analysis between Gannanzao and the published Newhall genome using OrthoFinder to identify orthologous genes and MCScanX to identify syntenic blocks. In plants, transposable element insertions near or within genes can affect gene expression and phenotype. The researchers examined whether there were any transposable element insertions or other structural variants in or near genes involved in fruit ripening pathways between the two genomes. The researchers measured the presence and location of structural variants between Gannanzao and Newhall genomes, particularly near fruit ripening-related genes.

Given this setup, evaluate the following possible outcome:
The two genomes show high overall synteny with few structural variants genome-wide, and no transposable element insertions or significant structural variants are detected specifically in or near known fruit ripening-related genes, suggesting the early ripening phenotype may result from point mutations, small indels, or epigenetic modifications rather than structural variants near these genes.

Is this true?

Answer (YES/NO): NO